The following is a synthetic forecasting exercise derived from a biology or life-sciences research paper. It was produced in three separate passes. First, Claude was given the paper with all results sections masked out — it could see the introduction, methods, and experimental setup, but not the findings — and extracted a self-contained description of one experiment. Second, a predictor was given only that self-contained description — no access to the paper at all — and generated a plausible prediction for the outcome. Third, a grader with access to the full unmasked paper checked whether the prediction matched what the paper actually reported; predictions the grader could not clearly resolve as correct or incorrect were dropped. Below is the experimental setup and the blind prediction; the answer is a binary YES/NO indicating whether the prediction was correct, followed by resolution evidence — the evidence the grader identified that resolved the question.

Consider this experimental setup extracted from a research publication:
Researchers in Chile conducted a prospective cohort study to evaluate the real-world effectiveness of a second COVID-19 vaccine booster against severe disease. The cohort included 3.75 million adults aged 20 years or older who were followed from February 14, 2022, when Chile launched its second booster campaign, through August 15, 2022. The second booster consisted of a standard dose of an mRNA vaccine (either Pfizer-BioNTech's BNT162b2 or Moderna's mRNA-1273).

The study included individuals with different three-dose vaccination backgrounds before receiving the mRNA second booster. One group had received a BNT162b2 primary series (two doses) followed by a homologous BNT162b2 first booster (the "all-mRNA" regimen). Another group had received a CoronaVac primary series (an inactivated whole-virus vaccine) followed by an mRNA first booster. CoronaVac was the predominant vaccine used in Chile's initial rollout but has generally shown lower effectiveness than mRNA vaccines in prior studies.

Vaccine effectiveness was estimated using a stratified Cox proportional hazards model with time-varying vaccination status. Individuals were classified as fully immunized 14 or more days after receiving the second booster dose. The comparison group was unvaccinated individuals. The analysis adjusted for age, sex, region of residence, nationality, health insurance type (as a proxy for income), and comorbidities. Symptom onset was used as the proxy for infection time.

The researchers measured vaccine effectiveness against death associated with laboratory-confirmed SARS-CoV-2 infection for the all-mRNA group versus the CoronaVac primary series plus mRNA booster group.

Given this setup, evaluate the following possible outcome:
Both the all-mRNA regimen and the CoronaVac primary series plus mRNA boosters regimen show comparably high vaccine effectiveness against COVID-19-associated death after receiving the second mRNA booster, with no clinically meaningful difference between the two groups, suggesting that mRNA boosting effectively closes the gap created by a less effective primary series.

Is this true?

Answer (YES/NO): YES